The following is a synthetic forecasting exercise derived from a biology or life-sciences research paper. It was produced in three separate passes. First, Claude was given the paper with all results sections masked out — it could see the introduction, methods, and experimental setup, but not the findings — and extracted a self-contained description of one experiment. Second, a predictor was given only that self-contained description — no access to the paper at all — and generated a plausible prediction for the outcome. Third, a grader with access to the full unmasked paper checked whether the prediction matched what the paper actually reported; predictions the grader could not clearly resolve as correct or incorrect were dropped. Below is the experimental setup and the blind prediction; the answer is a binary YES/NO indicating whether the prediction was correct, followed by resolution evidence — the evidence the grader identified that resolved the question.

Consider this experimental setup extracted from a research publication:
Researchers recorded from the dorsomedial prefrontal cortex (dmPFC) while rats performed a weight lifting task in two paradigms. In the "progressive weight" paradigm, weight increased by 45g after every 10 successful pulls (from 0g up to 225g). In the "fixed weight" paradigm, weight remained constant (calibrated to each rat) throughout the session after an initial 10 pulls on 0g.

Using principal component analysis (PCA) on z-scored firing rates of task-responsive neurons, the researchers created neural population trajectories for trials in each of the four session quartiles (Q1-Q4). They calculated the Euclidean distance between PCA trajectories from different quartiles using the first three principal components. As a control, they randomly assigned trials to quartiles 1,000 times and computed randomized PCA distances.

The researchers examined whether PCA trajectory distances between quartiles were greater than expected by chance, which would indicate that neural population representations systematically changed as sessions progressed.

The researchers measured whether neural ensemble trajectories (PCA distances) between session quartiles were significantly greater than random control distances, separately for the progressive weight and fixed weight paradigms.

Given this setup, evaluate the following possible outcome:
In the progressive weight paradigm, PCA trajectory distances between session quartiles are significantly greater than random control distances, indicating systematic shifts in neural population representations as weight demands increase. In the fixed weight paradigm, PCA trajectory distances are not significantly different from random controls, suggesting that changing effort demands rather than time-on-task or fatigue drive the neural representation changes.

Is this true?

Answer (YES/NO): NO